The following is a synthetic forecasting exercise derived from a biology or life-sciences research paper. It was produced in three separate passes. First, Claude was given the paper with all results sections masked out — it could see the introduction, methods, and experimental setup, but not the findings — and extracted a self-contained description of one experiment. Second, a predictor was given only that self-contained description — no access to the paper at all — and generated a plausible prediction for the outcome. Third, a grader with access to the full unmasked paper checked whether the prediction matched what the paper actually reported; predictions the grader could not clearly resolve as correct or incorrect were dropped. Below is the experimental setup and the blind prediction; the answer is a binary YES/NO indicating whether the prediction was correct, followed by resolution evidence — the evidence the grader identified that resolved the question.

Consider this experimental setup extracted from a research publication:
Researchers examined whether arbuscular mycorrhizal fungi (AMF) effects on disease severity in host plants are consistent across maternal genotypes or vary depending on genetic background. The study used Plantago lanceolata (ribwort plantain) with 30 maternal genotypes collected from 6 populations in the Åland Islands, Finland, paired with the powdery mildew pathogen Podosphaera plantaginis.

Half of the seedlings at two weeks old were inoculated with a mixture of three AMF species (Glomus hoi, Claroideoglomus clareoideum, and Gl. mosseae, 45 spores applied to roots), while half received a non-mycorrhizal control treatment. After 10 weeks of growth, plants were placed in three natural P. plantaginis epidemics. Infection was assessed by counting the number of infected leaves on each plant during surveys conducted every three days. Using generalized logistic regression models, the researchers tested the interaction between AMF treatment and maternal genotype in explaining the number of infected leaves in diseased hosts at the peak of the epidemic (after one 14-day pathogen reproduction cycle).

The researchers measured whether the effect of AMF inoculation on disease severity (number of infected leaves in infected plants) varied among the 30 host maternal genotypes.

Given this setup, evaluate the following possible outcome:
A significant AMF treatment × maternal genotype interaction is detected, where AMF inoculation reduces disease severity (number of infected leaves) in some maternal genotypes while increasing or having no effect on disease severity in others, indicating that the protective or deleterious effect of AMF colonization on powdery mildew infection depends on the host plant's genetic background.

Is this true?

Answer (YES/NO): YES